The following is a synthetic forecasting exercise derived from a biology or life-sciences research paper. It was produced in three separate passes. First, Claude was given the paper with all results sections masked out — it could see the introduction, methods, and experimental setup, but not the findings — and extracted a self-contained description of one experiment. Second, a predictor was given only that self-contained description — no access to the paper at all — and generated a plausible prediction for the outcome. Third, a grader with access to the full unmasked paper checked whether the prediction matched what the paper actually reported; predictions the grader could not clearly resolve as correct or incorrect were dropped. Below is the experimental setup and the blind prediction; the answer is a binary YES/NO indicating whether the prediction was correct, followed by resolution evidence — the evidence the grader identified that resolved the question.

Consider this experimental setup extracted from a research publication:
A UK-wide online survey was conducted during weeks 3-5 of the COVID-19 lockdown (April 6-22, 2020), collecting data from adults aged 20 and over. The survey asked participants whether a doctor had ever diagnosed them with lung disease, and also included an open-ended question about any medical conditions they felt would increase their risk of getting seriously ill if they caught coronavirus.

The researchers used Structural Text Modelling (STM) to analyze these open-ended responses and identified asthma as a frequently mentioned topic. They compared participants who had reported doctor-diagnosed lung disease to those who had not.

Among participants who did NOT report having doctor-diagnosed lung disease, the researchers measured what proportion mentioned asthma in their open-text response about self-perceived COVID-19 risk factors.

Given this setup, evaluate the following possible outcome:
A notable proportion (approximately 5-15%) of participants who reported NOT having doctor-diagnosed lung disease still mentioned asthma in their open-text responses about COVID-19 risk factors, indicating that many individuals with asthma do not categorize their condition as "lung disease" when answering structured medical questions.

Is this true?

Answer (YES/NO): YES